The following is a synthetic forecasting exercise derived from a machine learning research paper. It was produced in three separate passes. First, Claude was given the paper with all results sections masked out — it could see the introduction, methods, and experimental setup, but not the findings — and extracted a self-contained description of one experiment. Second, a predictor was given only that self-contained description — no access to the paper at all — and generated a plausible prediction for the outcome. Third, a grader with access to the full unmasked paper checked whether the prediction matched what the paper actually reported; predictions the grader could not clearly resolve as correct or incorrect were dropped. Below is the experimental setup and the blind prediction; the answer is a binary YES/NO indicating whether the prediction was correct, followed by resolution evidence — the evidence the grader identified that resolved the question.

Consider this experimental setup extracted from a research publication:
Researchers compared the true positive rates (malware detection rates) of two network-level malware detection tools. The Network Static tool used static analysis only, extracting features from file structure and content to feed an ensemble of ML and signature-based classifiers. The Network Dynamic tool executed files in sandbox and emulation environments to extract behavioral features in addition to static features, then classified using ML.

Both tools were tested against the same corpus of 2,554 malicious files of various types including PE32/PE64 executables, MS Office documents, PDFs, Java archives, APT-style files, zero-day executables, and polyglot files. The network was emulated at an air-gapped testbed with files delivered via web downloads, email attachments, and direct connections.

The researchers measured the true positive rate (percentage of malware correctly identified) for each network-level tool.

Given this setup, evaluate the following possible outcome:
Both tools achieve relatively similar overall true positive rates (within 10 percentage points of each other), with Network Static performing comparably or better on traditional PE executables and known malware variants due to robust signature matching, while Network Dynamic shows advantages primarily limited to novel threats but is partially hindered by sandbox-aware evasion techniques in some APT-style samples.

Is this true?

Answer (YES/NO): NO